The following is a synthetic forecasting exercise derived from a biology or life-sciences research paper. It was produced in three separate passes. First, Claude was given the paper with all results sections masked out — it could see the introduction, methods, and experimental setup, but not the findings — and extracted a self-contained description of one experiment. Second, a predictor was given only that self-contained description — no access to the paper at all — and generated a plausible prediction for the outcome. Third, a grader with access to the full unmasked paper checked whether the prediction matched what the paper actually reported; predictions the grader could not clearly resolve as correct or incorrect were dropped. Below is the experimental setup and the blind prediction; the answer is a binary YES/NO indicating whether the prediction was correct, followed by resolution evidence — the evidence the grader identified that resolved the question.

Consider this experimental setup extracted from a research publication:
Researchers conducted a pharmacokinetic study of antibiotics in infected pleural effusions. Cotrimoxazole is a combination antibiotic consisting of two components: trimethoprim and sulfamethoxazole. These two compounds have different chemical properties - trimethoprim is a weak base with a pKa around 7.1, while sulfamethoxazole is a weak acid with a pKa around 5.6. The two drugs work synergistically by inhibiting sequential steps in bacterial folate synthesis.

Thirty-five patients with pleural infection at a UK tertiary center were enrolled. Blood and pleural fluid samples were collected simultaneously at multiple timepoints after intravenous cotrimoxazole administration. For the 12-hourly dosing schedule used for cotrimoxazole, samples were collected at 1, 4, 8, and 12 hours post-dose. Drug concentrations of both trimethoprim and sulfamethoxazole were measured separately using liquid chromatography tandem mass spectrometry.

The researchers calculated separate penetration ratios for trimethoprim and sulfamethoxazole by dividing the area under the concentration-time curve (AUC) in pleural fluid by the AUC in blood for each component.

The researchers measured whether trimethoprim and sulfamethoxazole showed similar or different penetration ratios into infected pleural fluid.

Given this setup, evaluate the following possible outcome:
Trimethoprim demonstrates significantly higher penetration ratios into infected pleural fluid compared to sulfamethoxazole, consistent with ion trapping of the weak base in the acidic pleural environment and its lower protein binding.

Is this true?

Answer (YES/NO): NO